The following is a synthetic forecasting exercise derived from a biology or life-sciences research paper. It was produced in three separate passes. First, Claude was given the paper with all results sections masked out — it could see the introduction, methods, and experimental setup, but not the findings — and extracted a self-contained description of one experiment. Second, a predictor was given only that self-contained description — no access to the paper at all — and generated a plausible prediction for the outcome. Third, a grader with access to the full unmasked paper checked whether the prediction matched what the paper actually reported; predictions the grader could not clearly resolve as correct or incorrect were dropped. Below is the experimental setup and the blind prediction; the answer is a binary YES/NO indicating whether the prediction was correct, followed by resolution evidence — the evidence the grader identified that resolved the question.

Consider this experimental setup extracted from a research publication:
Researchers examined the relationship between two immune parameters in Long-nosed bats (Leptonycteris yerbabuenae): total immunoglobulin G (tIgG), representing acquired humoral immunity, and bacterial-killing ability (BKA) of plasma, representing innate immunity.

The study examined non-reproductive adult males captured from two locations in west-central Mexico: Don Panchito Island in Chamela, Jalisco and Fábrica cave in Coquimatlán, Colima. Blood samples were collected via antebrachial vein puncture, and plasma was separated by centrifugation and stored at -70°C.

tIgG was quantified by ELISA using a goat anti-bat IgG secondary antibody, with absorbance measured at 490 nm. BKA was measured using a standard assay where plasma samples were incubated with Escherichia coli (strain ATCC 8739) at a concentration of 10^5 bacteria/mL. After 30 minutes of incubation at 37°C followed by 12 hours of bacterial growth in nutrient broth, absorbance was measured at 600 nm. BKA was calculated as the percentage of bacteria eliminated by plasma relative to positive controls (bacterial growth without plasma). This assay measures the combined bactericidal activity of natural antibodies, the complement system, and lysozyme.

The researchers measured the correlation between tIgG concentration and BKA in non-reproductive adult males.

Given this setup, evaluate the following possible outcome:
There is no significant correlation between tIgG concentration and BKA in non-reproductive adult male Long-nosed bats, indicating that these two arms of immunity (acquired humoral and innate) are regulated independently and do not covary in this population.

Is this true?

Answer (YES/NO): YES